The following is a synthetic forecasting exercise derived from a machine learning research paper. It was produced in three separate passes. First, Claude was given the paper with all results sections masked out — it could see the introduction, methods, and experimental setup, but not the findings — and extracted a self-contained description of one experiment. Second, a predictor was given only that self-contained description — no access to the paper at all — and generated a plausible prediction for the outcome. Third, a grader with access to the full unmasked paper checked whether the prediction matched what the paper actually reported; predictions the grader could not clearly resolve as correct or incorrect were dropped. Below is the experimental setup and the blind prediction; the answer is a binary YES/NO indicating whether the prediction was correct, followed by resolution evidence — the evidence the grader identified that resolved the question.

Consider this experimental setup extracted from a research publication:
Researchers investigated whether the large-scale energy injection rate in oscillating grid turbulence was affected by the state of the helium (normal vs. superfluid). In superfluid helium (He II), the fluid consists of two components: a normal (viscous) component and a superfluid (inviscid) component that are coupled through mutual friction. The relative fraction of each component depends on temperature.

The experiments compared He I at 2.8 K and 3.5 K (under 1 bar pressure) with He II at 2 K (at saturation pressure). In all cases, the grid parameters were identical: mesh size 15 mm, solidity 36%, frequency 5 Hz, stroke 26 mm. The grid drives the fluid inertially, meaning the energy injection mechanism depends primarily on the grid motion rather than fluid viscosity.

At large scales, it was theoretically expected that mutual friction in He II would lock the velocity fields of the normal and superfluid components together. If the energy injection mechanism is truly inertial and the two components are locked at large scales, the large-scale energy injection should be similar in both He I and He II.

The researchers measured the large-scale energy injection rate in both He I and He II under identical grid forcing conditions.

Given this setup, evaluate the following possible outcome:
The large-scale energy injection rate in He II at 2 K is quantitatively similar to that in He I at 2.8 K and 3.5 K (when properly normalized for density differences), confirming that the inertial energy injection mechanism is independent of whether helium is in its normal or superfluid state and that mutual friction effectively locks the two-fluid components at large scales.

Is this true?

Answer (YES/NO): YES